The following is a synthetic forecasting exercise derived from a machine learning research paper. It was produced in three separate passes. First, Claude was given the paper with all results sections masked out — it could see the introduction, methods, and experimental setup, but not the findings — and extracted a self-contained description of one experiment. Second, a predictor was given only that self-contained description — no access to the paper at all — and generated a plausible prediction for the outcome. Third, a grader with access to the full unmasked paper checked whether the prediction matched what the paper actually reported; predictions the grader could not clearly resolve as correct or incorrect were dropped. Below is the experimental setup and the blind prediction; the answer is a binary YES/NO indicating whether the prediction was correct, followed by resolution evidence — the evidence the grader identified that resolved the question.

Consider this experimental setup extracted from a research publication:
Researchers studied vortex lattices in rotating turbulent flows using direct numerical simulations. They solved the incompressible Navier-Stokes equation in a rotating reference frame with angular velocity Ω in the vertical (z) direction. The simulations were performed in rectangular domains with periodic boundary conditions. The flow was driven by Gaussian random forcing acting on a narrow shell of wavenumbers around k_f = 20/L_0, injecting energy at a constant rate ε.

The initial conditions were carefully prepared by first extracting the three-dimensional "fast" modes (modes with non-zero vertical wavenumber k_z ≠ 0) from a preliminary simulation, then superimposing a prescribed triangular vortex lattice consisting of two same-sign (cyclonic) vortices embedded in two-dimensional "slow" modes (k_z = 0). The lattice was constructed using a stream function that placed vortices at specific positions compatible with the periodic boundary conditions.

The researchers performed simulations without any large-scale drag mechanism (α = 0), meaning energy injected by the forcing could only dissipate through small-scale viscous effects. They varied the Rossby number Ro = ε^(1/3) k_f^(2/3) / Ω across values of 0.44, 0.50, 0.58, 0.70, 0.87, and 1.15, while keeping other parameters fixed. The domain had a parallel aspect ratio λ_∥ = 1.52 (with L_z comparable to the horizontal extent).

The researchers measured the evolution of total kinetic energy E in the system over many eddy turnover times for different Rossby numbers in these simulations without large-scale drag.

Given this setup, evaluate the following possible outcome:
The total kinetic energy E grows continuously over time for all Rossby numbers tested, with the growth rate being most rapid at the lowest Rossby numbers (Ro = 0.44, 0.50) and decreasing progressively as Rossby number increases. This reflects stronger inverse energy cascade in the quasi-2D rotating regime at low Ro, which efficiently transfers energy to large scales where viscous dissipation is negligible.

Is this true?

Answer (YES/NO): NO